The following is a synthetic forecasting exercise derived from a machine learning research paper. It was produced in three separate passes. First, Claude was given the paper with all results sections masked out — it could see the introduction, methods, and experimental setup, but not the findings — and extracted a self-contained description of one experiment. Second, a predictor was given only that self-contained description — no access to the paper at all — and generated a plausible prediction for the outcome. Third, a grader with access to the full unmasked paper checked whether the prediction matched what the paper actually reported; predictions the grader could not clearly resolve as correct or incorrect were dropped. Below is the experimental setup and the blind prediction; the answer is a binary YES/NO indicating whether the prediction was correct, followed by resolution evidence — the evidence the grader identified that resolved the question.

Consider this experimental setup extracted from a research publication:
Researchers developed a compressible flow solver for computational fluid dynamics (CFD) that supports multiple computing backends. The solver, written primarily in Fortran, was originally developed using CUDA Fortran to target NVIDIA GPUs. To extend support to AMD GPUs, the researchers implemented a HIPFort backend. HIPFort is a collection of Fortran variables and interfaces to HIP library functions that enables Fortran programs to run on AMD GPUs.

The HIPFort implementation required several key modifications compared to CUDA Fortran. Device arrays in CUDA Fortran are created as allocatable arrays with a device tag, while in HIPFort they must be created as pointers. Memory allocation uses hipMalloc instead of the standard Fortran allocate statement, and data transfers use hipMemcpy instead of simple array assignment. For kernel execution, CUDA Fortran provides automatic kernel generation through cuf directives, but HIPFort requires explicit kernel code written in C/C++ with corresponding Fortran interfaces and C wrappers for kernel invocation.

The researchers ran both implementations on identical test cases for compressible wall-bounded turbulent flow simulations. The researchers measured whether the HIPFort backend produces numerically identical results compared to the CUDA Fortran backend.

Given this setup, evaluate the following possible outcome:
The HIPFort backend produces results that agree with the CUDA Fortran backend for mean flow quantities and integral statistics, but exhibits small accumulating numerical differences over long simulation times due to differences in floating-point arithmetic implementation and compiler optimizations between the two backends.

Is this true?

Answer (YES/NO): NO